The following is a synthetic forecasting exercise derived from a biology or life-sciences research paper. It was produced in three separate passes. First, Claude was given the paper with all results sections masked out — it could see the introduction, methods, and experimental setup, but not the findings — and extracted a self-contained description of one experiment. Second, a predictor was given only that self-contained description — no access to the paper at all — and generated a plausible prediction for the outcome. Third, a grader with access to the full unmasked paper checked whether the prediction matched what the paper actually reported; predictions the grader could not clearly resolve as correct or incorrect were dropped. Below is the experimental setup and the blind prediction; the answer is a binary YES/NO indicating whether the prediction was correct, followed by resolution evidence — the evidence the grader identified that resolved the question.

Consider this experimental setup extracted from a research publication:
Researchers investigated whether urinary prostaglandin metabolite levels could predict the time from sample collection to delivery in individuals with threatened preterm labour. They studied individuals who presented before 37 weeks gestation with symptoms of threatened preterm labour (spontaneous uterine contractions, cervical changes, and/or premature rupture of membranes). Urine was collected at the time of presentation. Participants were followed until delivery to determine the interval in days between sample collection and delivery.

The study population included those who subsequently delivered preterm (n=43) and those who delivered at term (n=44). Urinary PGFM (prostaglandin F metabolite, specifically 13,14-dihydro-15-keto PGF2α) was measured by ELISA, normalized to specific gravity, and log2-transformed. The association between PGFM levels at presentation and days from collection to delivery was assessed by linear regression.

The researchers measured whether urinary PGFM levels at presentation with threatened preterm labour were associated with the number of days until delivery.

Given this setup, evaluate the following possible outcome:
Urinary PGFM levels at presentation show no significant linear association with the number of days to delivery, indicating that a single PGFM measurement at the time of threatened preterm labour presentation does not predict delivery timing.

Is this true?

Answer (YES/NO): NO